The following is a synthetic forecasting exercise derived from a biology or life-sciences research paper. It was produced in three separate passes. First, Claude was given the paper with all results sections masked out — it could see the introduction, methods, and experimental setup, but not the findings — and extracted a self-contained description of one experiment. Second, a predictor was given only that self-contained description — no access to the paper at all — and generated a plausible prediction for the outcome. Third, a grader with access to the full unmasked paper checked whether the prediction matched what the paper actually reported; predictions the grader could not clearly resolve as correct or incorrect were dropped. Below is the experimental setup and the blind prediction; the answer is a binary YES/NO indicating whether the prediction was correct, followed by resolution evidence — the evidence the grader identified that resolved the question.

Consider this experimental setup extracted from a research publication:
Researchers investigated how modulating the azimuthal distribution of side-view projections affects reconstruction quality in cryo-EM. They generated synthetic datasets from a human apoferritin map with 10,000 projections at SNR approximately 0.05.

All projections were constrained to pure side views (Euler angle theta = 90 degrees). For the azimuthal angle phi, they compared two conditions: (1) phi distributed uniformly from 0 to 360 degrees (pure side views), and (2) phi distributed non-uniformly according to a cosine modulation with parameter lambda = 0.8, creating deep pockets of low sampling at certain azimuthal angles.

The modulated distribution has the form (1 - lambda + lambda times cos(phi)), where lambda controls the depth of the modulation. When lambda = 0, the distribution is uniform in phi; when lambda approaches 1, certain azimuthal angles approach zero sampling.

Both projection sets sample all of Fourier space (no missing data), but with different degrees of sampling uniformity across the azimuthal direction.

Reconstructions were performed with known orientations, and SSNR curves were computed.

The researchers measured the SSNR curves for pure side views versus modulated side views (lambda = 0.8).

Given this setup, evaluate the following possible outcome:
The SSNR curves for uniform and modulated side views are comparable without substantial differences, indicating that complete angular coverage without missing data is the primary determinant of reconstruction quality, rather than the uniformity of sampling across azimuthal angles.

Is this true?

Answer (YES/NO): NO